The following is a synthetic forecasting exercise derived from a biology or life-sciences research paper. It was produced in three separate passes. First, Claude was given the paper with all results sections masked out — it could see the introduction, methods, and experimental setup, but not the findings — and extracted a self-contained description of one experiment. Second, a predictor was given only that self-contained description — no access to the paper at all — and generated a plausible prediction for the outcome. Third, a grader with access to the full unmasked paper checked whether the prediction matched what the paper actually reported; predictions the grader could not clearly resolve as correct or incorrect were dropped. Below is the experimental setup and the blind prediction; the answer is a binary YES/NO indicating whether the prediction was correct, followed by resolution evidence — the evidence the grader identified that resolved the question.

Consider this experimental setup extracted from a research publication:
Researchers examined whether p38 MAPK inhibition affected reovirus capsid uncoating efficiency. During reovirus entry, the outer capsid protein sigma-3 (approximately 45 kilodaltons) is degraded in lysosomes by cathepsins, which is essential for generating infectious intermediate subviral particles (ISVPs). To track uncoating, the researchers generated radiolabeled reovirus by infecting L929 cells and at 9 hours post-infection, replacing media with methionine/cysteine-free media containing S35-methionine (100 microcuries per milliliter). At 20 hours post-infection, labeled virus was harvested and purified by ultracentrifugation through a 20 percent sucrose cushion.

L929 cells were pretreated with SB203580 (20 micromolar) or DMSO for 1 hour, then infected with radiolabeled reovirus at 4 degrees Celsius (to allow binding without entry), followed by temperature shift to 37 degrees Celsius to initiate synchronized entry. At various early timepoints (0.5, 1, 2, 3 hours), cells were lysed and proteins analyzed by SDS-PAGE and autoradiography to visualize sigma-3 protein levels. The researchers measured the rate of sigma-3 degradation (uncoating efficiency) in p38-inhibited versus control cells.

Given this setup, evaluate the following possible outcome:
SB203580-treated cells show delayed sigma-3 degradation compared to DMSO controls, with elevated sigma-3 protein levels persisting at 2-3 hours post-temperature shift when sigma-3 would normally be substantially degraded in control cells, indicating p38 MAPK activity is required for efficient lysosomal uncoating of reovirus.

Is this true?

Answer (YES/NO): YES